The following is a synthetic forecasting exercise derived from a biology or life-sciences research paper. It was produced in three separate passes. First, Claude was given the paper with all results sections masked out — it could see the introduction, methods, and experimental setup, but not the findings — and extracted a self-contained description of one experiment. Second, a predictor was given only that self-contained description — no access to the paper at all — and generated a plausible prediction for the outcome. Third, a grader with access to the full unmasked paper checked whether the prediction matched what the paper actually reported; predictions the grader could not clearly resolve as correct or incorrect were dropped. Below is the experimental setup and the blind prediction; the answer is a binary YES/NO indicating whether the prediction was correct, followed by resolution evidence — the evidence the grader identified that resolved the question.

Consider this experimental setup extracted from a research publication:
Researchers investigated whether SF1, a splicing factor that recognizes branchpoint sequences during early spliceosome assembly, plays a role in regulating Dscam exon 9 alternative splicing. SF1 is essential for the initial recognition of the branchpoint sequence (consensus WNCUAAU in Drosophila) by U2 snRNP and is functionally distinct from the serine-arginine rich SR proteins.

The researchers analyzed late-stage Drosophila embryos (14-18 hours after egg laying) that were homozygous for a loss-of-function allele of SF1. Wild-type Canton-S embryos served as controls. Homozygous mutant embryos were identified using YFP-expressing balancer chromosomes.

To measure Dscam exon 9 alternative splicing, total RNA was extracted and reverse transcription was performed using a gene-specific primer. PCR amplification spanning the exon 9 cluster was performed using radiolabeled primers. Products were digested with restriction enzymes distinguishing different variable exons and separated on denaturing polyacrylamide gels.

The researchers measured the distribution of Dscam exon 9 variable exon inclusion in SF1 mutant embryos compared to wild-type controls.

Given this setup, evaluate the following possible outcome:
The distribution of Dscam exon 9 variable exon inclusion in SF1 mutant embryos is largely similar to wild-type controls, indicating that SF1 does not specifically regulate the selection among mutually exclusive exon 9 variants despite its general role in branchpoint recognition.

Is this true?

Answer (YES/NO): YES